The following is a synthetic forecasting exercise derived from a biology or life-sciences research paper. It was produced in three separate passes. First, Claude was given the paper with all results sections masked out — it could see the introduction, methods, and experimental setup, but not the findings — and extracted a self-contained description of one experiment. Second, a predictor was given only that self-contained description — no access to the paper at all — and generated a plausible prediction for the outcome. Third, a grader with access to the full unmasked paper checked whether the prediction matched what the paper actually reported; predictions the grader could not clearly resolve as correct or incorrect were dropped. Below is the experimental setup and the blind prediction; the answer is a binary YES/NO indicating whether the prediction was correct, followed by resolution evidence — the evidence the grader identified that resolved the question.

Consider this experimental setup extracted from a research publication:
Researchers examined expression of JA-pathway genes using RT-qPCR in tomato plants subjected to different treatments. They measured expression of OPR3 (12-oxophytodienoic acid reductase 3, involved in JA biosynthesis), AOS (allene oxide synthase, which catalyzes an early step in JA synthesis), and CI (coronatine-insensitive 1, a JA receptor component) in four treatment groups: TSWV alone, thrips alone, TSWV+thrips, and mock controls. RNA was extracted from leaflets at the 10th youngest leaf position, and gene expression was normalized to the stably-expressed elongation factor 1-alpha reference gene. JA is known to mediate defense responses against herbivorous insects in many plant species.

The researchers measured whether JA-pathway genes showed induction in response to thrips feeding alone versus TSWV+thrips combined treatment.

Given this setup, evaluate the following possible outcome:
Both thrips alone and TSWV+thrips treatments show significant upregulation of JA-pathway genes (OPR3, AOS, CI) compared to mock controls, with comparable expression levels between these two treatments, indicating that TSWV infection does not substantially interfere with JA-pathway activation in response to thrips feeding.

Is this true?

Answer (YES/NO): NO